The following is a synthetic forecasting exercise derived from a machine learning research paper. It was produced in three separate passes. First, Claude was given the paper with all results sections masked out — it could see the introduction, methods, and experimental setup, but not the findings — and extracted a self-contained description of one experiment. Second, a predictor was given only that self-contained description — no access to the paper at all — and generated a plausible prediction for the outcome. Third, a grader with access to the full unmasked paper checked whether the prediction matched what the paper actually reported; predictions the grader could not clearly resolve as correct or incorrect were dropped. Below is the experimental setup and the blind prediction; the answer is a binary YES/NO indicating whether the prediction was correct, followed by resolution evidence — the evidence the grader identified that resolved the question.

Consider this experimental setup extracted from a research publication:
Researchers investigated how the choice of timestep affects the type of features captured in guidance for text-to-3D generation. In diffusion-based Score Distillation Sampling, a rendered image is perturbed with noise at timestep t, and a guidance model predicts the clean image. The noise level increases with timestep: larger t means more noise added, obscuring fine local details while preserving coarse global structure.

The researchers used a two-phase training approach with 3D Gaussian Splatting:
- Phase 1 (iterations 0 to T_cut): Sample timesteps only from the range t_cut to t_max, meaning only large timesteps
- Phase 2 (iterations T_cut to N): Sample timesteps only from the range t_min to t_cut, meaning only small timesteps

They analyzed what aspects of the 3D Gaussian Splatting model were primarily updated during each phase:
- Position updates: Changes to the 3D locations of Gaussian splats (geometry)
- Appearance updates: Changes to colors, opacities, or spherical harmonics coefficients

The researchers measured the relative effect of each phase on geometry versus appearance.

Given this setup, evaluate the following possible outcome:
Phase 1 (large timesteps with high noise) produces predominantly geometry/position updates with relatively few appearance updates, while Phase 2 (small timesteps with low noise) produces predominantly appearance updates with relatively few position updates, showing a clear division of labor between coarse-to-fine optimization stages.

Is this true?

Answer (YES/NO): YES